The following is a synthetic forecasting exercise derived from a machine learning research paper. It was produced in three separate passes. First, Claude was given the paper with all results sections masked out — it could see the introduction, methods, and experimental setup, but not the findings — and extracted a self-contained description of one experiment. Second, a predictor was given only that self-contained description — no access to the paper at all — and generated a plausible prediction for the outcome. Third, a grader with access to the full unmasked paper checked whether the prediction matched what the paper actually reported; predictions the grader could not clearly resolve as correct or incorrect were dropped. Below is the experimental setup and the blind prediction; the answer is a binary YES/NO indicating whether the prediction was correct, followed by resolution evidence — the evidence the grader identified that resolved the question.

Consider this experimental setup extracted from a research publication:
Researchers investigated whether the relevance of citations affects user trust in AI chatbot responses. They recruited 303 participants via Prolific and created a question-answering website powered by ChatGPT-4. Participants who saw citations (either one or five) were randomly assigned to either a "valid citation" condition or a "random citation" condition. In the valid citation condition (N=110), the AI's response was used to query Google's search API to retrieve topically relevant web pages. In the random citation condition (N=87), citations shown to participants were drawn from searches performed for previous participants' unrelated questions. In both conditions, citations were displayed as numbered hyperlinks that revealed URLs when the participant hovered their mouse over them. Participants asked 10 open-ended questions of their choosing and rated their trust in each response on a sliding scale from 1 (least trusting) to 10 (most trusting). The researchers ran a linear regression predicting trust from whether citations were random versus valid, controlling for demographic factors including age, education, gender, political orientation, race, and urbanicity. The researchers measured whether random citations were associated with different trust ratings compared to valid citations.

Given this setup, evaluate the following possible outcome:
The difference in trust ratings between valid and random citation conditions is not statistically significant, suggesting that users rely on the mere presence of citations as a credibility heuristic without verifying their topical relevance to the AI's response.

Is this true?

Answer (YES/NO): NO